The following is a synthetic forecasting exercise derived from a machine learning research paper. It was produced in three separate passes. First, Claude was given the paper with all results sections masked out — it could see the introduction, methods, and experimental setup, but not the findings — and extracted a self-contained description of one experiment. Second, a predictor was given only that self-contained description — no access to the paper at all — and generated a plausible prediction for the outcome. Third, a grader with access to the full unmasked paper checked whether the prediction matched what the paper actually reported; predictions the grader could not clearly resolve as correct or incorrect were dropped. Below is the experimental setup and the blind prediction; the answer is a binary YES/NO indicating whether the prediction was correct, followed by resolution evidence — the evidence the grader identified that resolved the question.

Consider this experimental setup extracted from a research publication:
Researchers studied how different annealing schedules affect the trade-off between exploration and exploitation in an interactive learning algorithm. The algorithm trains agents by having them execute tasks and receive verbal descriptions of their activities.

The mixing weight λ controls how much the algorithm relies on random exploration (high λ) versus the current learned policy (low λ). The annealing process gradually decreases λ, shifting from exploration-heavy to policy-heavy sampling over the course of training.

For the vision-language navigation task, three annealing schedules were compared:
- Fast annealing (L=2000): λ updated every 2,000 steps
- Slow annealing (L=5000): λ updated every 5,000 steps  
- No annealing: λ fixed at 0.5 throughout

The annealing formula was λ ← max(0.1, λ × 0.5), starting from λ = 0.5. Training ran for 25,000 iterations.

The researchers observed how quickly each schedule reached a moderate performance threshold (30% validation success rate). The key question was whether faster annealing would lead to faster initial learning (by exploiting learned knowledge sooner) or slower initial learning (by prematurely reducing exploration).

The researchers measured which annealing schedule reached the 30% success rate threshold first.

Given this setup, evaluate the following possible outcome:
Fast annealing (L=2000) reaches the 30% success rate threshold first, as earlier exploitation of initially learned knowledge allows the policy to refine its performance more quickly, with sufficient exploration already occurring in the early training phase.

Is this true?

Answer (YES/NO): YES